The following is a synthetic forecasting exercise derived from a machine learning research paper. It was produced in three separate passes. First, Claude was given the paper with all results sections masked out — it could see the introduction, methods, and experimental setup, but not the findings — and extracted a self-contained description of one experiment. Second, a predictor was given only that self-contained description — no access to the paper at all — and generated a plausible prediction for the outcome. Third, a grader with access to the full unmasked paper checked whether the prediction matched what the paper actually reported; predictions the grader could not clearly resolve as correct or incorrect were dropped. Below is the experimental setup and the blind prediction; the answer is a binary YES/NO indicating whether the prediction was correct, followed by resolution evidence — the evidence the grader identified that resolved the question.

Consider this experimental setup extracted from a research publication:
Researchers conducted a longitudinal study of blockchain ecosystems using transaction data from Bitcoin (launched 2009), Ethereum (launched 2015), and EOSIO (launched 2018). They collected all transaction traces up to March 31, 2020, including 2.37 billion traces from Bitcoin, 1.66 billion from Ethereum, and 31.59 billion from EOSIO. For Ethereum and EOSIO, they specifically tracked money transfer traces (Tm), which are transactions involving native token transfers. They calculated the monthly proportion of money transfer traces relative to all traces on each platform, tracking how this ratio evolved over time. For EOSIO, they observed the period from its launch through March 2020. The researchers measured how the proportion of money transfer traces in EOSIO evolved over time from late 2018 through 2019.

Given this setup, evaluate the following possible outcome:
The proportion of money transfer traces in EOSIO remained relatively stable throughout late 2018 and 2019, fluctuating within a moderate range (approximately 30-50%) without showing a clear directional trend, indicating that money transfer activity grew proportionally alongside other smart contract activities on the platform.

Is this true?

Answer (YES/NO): NO